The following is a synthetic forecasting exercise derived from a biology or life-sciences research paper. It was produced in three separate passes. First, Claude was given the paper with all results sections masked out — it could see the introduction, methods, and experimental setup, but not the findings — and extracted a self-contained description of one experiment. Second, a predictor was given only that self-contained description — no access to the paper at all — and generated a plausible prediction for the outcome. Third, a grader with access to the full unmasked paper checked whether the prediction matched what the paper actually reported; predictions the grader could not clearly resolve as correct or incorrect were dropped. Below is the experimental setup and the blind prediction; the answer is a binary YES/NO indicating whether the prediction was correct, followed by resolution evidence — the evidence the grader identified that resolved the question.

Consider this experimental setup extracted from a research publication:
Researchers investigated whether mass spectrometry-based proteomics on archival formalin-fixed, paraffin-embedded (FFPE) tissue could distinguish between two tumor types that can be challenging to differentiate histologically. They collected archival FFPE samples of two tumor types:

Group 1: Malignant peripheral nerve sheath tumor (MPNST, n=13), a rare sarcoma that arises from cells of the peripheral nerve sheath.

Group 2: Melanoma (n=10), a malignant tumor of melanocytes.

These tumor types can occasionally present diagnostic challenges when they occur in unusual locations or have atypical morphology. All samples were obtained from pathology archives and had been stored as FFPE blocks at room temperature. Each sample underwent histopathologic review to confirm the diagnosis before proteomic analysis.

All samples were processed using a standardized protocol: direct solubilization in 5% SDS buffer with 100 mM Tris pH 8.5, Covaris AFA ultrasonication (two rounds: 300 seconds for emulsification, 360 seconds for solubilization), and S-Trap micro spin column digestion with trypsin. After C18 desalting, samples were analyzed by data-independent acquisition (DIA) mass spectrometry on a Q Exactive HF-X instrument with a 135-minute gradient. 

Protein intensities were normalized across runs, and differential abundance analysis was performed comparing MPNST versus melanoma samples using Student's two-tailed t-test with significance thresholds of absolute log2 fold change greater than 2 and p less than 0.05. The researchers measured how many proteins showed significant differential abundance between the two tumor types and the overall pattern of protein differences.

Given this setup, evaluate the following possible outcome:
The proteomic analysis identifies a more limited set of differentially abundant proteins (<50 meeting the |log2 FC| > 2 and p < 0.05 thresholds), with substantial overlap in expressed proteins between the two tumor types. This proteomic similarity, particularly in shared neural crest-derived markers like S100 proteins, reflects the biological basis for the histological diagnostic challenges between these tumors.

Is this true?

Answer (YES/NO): NO